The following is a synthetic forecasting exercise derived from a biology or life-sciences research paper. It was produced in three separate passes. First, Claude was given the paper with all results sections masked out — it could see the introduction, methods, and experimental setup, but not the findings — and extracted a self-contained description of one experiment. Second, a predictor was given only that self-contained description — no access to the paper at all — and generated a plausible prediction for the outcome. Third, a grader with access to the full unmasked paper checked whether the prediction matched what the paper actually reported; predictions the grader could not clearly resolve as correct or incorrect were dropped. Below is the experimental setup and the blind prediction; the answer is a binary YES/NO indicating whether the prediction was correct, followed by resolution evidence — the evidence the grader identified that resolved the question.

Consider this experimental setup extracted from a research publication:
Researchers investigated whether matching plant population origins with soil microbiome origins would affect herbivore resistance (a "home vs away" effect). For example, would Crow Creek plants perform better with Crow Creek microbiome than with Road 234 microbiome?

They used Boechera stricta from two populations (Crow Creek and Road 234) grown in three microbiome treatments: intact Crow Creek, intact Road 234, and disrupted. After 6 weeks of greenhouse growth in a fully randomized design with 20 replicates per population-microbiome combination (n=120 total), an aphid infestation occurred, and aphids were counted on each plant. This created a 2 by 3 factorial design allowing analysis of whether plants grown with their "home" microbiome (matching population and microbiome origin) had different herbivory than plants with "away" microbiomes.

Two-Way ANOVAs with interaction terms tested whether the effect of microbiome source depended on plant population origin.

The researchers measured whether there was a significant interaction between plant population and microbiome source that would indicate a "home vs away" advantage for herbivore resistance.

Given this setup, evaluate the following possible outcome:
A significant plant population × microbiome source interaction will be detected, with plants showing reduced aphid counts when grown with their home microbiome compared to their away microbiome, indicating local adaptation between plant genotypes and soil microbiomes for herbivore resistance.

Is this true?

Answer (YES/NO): NO